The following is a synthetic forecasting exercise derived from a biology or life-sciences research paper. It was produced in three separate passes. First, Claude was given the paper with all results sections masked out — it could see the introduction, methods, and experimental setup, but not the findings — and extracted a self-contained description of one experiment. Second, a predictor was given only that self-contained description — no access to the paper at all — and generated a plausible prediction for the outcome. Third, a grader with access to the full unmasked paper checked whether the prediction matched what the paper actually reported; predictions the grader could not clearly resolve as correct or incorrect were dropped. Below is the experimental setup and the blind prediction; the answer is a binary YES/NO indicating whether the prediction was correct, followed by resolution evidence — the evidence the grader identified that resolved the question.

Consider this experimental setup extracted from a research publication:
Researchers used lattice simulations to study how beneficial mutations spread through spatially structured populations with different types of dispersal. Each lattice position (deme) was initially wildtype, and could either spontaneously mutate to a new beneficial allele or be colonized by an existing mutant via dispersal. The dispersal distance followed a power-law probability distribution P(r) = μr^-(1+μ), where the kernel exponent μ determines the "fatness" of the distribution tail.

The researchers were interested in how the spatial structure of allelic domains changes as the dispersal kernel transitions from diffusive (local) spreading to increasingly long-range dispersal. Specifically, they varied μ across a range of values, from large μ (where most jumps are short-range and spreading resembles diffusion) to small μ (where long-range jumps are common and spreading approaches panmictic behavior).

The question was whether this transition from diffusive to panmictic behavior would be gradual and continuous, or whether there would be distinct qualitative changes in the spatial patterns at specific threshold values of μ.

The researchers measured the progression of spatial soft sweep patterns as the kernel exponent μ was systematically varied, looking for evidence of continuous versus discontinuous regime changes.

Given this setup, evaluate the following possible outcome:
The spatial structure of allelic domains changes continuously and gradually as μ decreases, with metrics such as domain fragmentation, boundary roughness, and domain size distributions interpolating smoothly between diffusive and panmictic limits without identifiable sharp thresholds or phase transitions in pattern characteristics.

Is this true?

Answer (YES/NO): NO